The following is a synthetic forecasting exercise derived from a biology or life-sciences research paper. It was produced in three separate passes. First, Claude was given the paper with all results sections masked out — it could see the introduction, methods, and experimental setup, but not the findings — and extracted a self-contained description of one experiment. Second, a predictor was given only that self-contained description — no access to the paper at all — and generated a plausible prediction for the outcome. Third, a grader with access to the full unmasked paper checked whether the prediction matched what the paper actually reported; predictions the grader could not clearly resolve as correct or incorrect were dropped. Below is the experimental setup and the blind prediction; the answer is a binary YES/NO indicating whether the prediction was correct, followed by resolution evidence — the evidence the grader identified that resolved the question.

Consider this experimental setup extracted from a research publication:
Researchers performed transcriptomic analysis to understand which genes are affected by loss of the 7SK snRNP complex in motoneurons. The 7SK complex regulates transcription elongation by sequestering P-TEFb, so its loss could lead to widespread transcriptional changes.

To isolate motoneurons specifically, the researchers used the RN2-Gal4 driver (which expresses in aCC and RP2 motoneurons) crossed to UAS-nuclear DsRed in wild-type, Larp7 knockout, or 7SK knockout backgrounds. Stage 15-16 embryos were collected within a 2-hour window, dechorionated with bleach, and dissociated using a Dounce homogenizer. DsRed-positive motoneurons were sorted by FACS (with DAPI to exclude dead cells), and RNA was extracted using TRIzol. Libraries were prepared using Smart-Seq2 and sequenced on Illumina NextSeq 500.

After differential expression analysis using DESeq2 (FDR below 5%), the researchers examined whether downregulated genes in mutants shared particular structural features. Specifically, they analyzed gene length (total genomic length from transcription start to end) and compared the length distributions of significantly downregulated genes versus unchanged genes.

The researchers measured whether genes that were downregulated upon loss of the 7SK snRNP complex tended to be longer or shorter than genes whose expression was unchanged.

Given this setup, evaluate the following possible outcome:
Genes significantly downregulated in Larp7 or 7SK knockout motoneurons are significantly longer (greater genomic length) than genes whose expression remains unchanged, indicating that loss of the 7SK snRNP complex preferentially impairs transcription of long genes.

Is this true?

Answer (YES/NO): NO